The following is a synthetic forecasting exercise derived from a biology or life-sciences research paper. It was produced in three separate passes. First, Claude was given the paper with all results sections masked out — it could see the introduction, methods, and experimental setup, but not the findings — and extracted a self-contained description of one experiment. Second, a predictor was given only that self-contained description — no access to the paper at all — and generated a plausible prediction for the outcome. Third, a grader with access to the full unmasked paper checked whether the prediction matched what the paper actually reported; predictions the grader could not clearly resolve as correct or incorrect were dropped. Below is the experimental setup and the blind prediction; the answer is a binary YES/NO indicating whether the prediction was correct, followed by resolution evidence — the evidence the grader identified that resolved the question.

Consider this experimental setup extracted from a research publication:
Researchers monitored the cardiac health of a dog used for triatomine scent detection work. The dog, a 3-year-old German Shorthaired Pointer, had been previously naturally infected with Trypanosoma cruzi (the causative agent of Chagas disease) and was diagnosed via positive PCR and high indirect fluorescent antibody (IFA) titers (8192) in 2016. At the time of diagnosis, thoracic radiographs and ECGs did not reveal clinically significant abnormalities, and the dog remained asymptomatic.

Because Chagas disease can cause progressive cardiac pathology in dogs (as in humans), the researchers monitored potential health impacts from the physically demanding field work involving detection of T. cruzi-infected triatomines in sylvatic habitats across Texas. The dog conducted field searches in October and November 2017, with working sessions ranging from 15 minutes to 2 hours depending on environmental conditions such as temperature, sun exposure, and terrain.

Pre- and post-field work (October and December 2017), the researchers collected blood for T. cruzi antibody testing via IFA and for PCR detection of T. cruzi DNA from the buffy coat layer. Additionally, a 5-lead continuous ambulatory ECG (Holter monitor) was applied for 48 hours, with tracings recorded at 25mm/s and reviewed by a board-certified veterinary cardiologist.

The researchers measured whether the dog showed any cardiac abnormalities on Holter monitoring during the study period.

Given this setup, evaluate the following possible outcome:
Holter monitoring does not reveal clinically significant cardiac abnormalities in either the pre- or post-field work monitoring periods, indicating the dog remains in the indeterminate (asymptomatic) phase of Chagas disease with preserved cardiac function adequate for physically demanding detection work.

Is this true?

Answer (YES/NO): NO